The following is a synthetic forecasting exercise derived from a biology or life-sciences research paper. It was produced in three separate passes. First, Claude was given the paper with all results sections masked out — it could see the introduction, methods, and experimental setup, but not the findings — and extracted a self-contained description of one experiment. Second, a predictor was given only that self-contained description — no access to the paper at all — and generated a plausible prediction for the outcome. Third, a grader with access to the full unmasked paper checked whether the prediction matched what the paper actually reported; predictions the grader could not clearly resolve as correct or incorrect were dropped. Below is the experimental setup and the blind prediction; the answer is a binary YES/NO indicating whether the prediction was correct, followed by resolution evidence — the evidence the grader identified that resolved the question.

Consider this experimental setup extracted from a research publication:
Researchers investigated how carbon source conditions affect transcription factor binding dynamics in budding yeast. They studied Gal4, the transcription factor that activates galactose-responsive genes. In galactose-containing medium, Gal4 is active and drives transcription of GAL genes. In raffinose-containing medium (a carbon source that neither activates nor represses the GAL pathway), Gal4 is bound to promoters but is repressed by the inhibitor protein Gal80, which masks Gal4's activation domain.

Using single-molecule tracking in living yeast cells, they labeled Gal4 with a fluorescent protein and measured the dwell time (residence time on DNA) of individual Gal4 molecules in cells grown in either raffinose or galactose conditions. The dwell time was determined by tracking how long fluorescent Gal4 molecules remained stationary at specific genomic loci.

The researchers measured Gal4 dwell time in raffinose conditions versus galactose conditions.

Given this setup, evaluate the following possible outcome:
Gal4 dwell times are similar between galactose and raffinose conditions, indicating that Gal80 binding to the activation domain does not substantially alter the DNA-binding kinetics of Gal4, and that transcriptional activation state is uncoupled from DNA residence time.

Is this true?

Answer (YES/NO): NO